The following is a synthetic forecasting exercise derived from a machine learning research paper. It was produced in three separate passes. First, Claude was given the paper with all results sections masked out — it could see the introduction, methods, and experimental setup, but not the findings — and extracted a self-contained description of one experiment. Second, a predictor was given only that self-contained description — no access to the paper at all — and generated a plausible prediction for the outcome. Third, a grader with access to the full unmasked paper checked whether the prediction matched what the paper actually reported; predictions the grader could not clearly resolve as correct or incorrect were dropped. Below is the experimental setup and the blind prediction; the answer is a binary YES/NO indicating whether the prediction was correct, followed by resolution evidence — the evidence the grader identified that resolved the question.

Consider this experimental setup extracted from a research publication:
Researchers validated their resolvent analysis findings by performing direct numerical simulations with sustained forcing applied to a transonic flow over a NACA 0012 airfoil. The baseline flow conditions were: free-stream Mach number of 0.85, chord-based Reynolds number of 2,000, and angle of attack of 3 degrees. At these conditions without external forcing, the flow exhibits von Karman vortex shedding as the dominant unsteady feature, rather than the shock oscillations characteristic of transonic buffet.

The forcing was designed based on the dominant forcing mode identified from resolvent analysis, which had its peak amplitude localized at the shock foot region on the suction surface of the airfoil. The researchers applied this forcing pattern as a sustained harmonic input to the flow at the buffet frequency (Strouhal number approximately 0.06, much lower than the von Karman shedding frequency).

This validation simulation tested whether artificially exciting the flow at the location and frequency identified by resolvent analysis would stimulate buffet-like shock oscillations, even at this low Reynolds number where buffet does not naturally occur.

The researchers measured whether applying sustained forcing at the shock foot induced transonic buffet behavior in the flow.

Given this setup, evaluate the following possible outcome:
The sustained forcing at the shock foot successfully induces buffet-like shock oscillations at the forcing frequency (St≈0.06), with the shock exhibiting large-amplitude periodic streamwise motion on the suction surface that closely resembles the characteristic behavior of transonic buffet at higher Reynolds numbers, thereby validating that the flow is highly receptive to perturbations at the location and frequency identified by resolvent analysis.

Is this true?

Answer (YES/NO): YES